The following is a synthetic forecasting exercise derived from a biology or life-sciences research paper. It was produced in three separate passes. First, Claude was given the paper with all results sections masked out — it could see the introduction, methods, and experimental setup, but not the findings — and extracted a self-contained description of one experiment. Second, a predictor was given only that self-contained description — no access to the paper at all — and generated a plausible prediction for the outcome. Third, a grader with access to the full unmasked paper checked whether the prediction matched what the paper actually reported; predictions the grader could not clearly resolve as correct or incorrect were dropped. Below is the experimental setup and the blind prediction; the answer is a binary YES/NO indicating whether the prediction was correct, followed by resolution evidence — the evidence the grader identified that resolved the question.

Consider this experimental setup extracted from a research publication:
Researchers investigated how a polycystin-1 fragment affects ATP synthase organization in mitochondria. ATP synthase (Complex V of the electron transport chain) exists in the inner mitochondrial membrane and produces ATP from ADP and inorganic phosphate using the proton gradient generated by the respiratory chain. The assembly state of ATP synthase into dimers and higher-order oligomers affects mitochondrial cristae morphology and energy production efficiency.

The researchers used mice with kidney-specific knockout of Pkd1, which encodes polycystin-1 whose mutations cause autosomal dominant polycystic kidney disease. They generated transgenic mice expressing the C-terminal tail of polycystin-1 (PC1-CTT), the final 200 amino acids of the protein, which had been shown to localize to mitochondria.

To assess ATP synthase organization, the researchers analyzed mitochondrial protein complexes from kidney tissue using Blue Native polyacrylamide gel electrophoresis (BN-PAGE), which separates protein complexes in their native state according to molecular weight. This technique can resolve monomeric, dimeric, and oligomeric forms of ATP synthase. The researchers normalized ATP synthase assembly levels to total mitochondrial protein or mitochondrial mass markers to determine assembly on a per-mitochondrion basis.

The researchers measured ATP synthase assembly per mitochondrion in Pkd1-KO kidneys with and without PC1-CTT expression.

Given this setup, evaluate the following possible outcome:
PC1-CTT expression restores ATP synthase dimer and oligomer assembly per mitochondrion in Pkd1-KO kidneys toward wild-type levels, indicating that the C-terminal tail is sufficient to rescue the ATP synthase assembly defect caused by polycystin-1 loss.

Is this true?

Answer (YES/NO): NO